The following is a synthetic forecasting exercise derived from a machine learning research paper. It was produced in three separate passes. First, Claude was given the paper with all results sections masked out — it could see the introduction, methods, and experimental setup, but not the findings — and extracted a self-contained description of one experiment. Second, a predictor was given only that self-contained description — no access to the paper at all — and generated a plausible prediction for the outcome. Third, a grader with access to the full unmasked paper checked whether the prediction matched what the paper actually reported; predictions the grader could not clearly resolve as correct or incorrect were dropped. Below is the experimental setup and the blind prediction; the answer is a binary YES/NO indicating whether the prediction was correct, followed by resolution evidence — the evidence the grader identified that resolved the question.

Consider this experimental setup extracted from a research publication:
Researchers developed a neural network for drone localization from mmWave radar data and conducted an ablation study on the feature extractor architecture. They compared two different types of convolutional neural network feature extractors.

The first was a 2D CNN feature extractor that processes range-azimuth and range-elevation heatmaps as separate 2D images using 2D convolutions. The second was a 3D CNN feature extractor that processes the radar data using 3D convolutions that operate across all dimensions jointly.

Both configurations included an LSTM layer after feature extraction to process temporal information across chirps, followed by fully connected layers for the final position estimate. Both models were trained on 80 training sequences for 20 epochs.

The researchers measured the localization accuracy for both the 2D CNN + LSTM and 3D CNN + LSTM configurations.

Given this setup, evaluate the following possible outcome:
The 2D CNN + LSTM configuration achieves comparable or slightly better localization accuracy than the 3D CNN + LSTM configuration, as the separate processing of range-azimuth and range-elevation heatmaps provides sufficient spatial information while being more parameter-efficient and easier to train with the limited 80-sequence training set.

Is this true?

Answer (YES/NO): YES